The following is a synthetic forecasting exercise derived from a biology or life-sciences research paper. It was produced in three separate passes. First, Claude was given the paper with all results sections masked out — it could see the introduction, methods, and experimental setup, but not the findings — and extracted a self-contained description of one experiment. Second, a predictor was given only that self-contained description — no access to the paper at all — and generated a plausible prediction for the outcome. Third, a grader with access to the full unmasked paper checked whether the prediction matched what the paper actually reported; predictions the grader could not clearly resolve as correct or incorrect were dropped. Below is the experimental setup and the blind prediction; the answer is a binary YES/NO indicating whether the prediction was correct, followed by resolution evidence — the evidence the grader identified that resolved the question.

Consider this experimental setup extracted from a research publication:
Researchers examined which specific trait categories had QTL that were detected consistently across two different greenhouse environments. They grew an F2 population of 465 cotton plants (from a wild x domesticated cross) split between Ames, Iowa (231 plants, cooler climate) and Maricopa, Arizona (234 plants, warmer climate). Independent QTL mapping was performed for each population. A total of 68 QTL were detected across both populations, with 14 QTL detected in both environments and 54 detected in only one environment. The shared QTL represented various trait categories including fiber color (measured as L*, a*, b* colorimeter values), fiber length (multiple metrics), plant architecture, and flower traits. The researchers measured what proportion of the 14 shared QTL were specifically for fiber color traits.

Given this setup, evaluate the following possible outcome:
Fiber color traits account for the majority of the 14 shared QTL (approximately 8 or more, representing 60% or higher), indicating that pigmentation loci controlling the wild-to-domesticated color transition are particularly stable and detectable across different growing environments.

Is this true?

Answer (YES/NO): YES